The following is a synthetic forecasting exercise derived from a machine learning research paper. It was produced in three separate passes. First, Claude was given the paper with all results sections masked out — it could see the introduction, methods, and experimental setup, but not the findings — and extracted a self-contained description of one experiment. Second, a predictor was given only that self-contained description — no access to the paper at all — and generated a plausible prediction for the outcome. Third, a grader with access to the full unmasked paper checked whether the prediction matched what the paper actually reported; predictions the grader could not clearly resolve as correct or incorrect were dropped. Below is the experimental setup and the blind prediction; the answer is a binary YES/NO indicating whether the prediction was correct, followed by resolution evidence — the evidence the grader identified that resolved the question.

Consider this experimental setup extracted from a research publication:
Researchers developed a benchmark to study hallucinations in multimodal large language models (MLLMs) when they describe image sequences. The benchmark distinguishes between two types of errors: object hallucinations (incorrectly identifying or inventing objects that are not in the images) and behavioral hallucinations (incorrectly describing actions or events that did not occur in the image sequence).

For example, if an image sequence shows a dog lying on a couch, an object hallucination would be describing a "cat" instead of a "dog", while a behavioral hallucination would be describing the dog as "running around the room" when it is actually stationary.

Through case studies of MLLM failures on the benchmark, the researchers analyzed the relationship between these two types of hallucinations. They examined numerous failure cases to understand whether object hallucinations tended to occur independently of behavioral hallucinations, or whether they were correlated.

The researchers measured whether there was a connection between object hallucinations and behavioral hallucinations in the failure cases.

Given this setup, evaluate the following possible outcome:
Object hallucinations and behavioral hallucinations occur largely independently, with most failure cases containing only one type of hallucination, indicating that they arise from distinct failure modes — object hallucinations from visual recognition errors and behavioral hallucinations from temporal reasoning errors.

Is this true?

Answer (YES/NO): NO